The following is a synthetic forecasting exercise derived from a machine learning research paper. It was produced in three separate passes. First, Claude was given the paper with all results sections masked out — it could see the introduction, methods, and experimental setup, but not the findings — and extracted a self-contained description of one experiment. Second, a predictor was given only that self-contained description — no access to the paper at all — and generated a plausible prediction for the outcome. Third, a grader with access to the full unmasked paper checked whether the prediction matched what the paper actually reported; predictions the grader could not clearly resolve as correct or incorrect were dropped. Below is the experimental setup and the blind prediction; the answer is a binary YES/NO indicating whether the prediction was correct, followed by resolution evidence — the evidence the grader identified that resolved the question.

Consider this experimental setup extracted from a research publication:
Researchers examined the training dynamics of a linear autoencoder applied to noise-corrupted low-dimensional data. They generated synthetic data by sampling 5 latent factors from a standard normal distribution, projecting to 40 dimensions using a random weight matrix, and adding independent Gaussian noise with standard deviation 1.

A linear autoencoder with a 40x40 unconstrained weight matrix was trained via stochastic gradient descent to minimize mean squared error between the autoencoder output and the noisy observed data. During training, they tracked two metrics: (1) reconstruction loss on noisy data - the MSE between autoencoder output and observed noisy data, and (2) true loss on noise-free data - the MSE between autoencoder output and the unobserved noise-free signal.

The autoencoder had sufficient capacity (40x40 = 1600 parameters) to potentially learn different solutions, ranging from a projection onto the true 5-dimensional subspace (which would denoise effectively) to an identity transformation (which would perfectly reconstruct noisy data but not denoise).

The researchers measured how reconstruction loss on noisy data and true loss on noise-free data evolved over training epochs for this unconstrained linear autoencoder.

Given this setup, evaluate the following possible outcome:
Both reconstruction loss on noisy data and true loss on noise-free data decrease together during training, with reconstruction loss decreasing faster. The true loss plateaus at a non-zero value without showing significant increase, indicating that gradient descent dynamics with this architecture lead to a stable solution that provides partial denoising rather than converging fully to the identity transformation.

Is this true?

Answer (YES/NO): NO